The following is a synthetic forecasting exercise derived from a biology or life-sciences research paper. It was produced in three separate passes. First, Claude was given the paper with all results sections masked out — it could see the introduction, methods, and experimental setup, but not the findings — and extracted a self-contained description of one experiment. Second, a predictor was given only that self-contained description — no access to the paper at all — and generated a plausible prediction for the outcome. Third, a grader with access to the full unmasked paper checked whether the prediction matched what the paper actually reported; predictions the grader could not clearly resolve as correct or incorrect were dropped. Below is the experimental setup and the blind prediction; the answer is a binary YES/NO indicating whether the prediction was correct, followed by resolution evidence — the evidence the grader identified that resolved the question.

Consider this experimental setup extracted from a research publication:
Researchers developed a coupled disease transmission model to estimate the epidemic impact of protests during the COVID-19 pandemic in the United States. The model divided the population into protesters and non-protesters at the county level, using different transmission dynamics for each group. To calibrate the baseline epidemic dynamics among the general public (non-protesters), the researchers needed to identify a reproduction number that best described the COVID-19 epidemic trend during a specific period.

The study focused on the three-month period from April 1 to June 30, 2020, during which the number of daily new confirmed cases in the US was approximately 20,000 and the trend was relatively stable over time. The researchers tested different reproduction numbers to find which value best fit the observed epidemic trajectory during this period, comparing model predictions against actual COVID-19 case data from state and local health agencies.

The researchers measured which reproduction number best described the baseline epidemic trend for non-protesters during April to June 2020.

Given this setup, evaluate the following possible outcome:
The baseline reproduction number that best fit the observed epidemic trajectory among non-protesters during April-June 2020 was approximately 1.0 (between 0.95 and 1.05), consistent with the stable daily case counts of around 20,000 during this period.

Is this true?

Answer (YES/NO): YES